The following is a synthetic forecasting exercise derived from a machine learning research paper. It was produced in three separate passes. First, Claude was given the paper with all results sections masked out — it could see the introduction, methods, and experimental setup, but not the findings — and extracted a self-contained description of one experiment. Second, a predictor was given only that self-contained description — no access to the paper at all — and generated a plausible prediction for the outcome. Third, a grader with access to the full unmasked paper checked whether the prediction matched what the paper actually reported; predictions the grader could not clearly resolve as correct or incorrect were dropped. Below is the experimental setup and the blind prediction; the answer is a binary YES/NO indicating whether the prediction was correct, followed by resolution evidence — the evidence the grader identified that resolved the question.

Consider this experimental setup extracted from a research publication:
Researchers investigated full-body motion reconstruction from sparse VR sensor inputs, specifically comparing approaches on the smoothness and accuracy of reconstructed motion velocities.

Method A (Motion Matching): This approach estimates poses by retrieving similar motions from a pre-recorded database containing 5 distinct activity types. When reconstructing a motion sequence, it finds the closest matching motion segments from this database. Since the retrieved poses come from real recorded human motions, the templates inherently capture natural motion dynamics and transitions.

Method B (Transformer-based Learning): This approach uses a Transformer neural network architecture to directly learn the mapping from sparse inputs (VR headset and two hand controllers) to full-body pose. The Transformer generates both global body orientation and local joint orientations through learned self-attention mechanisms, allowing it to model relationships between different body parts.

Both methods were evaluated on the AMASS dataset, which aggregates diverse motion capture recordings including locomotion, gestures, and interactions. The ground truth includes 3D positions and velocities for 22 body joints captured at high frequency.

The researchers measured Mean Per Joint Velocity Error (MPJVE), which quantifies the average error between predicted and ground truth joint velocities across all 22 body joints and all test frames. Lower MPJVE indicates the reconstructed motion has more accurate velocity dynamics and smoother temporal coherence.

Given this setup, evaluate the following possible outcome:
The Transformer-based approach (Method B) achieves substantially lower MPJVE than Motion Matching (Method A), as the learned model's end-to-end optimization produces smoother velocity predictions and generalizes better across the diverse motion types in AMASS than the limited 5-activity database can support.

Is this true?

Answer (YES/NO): YES